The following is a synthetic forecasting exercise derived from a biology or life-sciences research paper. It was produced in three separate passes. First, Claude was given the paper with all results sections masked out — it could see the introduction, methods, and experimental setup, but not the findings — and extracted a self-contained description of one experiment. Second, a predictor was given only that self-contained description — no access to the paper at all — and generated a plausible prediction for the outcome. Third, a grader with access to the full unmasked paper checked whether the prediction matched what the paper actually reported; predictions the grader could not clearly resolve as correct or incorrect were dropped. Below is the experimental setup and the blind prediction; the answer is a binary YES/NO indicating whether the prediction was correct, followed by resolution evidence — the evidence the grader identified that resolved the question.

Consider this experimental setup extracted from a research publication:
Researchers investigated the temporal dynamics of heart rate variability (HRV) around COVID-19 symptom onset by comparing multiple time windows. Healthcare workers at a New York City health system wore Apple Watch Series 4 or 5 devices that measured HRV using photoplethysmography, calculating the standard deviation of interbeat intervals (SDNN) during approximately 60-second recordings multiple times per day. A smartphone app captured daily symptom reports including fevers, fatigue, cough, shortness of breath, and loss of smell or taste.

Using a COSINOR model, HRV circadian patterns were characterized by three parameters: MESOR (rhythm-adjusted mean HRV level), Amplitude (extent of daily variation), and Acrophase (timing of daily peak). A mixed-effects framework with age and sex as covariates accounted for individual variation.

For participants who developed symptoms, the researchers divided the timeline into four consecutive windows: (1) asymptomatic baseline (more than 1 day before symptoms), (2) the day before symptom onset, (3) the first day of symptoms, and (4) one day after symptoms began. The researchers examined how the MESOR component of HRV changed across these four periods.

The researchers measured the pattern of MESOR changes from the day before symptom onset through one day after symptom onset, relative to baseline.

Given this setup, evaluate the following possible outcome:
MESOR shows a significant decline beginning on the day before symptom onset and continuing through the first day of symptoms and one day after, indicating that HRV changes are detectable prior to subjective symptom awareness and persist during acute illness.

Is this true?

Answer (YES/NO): NO